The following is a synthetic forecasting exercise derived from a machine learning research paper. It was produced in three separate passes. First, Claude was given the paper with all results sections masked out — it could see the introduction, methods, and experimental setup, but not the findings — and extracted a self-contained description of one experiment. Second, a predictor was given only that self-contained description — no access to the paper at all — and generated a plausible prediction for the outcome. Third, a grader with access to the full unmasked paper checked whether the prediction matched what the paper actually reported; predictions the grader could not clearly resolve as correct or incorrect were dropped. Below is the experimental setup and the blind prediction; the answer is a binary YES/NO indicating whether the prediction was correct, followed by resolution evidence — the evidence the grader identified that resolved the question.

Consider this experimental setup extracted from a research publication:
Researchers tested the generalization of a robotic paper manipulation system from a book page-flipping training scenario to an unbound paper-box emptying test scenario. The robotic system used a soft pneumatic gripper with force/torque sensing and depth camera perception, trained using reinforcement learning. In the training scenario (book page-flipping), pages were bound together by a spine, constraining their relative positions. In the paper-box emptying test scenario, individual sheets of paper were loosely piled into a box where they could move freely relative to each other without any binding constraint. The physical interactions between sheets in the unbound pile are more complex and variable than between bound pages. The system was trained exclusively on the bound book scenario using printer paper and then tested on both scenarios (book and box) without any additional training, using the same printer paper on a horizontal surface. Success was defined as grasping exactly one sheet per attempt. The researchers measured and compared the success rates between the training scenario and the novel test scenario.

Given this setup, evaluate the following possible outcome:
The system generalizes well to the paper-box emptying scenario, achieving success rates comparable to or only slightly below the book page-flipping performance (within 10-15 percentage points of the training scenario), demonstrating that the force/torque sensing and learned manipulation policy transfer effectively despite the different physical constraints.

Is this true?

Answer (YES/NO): YES